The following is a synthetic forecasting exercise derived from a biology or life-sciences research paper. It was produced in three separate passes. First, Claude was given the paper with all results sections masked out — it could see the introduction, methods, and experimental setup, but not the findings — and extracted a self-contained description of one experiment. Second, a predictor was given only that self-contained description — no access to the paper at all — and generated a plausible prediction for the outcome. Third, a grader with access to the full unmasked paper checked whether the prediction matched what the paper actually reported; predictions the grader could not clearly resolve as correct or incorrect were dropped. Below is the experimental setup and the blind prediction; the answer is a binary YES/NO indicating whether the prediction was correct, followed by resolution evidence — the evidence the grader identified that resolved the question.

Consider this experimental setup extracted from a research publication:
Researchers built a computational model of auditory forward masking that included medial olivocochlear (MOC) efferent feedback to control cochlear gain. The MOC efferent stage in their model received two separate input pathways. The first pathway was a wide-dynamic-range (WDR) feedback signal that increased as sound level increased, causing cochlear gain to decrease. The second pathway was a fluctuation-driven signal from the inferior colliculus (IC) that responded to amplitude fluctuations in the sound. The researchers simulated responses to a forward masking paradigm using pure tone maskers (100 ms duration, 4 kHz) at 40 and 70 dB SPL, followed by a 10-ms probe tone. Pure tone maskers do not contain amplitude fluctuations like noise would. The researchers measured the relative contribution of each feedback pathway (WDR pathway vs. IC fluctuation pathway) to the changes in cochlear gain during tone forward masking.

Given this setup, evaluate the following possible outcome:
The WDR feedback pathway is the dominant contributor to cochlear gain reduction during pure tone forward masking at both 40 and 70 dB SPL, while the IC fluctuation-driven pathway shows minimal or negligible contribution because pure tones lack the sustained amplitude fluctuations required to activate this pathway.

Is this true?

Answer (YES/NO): YES